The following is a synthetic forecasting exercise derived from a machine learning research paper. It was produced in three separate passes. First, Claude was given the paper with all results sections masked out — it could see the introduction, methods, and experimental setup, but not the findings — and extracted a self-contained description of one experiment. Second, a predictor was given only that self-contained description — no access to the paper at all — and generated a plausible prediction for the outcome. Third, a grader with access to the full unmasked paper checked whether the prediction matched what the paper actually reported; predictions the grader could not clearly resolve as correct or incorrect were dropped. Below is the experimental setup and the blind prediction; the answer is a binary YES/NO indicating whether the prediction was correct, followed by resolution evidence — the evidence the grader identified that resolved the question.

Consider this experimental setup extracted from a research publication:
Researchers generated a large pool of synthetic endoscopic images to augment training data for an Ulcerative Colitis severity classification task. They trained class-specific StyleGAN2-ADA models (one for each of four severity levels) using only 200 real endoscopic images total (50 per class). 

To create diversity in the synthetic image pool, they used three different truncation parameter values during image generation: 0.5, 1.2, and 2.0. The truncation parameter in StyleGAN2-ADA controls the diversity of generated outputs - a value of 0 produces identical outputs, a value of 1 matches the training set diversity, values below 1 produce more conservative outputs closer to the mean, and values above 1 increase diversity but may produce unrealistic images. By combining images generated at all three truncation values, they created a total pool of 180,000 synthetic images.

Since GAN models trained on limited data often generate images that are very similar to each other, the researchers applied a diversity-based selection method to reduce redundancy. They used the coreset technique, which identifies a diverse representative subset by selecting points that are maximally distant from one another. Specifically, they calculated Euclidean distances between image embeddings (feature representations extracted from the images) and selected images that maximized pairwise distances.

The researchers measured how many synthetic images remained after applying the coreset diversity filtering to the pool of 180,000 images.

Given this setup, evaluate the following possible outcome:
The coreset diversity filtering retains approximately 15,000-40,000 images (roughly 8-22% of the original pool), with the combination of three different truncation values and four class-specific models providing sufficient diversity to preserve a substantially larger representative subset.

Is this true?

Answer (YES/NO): NO